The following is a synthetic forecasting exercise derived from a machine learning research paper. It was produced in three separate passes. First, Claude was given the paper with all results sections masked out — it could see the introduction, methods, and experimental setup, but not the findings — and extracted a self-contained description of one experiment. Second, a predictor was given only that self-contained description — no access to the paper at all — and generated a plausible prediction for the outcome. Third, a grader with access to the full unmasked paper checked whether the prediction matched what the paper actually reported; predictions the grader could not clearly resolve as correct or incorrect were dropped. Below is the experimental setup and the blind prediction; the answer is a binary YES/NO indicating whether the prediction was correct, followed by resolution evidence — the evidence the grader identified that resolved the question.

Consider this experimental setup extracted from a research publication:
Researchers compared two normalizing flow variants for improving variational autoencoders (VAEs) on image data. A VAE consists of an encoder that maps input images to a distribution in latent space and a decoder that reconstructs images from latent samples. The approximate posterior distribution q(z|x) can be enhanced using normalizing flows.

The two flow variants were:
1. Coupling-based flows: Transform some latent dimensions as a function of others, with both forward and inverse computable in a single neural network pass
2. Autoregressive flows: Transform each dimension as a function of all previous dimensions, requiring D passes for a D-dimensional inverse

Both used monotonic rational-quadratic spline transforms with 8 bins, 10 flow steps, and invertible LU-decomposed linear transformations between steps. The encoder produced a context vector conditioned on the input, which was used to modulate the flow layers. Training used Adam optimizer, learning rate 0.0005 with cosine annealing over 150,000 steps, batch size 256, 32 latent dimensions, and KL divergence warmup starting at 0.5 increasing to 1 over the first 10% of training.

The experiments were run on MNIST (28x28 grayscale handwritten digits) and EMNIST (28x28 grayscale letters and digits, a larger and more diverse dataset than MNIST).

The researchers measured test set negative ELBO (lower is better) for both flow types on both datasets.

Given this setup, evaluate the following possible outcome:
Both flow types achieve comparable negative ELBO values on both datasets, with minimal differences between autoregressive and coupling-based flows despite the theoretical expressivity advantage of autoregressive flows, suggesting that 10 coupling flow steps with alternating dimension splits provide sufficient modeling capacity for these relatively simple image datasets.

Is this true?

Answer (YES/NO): YES